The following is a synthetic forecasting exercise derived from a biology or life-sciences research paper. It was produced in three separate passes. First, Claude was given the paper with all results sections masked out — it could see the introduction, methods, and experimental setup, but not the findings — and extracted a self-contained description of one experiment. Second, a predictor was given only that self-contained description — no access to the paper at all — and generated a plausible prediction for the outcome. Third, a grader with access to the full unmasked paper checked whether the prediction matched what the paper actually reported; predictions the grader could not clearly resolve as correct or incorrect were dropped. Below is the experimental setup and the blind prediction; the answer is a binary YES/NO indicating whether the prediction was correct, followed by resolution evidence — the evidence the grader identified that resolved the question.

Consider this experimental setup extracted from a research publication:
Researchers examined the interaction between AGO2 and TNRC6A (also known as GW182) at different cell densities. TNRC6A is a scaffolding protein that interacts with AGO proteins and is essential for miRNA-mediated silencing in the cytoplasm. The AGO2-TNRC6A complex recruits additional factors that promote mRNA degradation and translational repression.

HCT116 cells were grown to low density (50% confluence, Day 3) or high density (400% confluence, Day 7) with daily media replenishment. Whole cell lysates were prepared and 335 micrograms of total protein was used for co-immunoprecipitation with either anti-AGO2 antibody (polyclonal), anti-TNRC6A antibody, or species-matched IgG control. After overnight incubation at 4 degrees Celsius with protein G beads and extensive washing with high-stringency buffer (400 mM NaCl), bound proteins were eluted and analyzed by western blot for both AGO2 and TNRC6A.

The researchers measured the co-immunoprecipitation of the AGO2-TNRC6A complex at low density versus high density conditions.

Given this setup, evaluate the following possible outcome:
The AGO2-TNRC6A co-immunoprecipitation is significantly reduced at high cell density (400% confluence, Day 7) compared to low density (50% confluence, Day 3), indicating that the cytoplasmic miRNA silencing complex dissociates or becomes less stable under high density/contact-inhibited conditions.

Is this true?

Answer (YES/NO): YES